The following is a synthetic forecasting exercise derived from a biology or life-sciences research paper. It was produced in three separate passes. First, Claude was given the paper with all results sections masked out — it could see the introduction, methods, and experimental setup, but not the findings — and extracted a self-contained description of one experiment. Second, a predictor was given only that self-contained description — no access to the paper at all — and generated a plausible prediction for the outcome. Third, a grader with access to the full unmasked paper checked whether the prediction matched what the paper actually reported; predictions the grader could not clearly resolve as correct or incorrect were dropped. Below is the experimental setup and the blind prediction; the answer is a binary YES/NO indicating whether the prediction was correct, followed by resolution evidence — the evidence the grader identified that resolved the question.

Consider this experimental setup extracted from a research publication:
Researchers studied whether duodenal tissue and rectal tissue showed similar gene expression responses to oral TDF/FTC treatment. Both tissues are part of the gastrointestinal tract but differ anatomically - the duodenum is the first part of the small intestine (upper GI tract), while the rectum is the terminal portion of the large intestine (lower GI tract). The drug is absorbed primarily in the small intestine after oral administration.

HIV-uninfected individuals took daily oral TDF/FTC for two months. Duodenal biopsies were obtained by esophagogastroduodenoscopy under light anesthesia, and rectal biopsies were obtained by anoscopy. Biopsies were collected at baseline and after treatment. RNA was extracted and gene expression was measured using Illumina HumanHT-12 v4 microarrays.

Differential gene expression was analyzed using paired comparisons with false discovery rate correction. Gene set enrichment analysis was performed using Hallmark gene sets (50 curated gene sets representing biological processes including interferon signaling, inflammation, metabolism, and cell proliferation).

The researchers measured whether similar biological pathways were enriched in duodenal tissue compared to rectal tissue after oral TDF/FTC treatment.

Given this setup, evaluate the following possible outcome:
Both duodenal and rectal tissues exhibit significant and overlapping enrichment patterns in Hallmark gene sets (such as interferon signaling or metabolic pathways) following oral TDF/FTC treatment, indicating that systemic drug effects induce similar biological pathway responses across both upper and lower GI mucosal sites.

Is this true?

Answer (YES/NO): NO